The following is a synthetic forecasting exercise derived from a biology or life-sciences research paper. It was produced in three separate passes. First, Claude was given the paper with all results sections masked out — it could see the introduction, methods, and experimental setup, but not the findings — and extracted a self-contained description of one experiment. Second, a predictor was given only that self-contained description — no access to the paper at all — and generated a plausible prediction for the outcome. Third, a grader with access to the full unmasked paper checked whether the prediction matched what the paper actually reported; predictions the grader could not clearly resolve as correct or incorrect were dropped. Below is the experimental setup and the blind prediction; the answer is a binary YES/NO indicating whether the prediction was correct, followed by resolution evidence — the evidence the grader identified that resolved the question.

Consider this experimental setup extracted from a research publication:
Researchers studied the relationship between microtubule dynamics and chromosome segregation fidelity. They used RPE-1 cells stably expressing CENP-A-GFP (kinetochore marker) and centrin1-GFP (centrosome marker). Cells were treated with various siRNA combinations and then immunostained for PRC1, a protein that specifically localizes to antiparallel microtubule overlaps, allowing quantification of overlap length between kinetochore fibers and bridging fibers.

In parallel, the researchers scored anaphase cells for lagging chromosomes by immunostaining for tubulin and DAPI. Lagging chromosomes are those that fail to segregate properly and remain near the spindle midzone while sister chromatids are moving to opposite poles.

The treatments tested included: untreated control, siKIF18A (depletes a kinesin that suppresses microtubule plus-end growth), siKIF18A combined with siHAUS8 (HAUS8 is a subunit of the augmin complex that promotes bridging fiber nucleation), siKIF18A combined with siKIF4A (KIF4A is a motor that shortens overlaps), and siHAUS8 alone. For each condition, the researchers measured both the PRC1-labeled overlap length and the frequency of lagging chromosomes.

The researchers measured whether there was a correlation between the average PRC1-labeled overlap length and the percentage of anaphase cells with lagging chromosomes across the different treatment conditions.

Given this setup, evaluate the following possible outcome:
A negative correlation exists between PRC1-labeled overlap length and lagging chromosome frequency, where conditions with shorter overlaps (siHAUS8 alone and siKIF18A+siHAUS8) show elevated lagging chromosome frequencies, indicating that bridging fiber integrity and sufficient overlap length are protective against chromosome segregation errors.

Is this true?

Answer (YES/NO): NO